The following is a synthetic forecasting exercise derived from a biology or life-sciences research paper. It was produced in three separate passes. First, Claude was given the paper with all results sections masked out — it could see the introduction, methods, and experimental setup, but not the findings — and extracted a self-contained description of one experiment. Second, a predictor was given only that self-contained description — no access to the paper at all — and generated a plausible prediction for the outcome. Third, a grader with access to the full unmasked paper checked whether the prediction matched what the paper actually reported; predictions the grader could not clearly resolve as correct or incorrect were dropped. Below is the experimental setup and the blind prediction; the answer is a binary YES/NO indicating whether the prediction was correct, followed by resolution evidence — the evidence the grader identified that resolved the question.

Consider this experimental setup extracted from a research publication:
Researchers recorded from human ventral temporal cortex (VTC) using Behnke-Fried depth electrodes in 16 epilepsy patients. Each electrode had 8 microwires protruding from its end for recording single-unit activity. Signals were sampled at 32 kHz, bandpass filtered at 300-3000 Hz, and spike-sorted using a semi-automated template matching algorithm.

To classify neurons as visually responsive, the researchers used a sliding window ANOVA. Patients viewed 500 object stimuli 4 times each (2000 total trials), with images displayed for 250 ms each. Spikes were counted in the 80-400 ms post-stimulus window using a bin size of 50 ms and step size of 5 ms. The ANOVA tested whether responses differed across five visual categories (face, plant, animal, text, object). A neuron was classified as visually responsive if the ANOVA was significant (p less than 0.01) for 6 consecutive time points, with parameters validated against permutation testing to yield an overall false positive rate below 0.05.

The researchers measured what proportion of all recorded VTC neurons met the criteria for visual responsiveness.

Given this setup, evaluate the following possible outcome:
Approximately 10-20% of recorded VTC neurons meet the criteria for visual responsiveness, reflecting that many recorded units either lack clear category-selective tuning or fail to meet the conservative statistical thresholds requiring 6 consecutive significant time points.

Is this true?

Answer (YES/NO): NO